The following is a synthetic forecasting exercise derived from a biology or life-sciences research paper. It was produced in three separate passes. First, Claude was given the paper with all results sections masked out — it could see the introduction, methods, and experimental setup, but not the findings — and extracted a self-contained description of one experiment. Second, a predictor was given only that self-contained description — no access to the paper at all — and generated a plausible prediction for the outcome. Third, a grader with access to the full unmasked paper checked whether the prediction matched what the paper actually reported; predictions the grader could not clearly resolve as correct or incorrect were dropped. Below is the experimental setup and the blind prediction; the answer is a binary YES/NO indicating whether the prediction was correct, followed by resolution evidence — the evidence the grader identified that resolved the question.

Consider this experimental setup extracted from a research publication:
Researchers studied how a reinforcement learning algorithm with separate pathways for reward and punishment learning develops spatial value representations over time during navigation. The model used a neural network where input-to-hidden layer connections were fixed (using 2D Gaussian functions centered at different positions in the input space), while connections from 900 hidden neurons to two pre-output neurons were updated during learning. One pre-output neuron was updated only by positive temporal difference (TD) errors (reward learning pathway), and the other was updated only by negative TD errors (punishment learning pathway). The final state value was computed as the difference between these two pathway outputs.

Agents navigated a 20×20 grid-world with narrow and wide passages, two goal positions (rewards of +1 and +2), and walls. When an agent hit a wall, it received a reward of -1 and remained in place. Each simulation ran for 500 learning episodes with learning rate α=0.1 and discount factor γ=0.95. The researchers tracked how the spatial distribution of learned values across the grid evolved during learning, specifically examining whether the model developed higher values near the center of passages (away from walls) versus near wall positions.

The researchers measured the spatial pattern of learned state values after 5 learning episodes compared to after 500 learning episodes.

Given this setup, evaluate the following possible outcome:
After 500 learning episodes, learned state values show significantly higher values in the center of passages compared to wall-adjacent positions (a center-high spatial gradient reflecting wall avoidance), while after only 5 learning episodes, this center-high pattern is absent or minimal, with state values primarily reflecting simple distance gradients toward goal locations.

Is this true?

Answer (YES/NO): NO